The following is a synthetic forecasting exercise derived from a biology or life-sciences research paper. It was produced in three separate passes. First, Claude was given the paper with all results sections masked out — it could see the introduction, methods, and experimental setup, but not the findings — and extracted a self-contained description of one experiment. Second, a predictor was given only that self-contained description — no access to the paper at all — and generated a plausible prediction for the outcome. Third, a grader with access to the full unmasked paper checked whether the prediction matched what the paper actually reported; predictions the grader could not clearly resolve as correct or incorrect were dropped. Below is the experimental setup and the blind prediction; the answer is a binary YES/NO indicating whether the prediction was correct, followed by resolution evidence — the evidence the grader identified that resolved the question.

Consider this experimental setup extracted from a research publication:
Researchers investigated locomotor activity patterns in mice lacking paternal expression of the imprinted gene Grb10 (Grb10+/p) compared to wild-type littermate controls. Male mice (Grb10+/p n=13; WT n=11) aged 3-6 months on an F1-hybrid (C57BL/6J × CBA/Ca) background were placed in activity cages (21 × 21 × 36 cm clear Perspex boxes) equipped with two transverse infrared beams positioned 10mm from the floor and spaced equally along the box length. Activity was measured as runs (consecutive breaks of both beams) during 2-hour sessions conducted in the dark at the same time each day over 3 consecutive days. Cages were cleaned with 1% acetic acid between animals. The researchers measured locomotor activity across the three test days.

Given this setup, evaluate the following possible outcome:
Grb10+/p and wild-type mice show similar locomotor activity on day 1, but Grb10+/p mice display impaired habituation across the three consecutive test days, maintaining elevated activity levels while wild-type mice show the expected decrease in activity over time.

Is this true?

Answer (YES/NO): NO